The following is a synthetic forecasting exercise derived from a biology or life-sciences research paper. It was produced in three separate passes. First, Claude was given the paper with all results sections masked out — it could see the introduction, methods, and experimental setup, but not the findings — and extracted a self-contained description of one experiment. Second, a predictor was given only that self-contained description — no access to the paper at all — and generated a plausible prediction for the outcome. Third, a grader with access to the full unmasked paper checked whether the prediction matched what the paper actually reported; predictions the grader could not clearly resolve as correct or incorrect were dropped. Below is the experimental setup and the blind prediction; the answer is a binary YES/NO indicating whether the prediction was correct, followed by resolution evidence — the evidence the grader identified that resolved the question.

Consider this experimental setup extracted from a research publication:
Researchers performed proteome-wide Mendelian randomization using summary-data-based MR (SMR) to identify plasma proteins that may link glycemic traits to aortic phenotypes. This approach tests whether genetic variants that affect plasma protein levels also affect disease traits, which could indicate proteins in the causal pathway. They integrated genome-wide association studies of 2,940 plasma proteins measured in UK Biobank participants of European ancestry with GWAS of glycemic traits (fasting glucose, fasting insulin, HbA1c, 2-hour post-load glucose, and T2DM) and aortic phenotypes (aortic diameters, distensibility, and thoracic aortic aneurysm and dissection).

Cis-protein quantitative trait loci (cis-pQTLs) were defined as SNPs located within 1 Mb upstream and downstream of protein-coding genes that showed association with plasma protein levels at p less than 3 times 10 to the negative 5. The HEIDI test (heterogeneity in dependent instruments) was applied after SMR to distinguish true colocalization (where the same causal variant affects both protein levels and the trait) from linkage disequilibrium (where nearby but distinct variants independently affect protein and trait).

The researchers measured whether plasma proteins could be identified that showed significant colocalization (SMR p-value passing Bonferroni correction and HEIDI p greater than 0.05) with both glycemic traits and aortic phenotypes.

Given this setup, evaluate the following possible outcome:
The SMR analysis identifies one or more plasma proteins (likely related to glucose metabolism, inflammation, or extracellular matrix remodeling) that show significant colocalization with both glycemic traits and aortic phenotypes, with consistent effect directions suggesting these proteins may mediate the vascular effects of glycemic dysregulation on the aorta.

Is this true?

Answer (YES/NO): NO